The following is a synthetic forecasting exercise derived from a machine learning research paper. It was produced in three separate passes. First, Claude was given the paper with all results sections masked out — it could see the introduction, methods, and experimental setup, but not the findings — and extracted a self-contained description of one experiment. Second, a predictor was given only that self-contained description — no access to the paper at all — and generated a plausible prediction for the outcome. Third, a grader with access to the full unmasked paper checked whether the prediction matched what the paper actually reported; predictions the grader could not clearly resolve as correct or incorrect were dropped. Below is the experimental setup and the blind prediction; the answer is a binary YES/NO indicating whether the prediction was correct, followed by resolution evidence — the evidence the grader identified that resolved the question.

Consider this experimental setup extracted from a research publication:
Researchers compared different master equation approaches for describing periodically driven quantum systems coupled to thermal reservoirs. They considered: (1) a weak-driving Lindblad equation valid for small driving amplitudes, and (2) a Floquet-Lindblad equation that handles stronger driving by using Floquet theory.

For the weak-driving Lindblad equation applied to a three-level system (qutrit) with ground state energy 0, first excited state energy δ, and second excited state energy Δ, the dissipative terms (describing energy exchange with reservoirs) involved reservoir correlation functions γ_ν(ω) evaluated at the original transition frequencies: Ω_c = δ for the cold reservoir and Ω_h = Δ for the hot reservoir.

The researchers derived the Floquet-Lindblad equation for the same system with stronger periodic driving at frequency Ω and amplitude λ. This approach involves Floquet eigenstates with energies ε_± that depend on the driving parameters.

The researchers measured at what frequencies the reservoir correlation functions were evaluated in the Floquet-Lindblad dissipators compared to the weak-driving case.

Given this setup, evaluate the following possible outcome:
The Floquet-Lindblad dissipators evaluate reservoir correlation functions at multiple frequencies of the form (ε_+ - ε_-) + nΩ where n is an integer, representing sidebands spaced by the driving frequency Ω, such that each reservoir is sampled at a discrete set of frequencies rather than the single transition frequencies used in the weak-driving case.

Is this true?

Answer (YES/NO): NO